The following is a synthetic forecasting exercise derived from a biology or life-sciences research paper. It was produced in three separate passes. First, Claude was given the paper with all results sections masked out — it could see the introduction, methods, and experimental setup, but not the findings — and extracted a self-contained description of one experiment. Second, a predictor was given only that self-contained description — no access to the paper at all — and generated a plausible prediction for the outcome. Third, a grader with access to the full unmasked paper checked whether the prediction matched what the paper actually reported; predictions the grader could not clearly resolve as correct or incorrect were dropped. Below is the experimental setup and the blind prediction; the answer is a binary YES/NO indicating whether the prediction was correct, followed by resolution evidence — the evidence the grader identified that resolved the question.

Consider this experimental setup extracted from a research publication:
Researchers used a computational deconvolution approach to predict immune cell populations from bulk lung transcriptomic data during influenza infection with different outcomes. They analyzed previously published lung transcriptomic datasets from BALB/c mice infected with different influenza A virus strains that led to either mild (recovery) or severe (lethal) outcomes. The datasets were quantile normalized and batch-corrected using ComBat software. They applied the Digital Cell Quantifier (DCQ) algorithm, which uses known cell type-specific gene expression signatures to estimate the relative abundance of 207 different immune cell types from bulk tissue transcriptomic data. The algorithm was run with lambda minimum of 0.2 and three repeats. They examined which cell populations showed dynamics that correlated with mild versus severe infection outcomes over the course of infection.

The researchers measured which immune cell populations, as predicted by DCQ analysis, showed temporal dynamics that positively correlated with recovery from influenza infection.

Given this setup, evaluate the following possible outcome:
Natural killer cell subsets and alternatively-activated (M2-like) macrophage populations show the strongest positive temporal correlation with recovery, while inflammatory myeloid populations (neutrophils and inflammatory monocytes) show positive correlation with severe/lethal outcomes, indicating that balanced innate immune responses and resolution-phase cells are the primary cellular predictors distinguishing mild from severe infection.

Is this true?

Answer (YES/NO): NO